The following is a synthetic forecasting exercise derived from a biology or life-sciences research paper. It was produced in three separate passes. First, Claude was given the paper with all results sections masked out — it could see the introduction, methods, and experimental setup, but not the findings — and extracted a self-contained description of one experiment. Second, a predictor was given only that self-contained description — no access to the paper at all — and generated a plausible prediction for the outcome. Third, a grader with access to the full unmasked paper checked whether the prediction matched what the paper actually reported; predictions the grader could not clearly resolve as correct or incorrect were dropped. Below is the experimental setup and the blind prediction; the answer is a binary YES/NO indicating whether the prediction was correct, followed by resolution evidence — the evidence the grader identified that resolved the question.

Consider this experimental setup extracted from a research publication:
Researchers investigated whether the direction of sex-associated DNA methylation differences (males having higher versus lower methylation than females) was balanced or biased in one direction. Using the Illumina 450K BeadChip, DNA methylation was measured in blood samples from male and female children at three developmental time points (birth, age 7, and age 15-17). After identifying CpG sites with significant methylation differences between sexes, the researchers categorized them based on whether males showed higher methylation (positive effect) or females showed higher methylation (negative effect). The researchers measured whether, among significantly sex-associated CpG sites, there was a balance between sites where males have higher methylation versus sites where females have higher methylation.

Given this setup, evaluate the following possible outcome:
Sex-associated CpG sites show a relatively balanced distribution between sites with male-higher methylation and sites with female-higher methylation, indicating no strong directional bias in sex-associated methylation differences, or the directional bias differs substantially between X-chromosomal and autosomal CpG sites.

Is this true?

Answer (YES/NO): NO